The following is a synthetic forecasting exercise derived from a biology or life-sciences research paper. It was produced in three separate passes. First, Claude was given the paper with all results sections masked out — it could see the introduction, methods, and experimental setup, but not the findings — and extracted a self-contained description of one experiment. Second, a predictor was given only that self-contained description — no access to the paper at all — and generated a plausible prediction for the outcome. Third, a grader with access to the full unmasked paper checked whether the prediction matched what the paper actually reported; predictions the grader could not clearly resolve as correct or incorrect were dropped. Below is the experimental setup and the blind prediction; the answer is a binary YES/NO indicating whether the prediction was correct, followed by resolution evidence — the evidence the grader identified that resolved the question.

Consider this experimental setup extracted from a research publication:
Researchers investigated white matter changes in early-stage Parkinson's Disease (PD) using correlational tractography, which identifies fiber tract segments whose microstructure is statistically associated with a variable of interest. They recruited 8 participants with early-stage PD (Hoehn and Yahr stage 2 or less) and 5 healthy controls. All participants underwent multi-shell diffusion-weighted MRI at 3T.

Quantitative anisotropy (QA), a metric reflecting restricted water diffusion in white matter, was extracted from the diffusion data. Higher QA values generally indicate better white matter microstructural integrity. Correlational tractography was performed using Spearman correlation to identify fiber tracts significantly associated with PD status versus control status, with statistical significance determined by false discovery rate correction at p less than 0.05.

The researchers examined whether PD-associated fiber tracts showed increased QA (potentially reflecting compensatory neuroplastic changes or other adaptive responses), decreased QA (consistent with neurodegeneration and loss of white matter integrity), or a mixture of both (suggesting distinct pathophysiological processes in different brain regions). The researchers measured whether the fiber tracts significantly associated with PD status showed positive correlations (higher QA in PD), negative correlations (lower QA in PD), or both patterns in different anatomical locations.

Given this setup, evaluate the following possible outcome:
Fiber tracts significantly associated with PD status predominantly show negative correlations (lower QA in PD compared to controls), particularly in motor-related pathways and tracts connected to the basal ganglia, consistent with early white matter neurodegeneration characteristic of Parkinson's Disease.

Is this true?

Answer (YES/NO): NO